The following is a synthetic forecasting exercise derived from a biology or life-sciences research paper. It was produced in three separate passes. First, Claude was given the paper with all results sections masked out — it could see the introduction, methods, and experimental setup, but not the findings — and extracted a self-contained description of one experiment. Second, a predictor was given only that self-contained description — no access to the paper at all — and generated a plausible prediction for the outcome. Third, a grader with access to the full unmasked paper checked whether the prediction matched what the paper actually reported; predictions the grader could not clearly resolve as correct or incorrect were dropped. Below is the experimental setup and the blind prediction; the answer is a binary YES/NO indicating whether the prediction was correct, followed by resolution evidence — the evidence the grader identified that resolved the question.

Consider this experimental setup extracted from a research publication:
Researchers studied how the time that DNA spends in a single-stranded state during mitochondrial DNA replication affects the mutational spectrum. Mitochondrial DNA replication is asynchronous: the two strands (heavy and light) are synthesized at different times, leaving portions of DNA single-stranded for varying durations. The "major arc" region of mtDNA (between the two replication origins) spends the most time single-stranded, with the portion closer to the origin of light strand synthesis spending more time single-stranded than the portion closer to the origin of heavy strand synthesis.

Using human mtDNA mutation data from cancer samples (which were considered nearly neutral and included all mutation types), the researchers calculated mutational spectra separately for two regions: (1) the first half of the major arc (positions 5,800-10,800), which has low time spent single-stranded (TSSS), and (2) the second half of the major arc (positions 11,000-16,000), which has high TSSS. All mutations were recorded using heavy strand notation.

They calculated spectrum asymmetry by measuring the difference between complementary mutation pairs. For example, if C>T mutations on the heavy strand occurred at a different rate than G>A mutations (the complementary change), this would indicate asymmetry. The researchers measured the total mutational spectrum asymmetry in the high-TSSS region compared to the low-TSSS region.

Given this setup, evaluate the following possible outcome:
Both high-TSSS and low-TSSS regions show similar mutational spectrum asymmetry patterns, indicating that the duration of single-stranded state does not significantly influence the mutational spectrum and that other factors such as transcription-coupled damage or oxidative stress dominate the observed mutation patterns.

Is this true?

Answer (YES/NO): NO